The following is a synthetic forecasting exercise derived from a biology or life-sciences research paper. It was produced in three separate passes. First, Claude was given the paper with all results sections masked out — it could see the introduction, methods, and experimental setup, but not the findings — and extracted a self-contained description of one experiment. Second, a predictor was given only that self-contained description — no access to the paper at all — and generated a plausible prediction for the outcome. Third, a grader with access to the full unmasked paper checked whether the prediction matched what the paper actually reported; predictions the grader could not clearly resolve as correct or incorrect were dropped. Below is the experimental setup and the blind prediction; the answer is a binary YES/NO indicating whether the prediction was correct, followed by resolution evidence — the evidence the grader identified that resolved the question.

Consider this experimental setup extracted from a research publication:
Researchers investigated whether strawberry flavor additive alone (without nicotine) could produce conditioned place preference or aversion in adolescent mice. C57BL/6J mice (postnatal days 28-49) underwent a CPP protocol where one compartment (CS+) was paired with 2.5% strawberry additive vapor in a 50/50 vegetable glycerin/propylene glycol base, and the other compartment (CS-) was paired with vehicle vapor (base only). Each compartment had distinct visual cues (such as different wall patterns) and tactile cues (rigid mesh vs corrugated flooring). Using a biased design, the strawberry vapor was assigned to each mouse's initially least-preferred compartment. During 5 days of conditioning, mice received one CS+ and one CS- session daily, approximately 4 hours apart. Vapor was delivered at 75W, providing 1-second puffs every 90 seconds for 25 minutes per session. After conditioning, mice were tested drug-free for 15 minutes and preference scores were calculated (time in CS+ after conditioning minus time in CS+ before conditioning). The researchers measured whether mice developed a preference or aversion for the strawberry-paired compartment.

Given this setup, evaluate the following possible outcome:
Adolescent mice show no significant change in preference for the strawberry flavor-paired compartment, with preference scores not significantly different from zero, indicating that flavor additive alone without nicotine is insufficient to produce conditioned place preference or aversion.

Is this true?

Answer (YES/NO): YES